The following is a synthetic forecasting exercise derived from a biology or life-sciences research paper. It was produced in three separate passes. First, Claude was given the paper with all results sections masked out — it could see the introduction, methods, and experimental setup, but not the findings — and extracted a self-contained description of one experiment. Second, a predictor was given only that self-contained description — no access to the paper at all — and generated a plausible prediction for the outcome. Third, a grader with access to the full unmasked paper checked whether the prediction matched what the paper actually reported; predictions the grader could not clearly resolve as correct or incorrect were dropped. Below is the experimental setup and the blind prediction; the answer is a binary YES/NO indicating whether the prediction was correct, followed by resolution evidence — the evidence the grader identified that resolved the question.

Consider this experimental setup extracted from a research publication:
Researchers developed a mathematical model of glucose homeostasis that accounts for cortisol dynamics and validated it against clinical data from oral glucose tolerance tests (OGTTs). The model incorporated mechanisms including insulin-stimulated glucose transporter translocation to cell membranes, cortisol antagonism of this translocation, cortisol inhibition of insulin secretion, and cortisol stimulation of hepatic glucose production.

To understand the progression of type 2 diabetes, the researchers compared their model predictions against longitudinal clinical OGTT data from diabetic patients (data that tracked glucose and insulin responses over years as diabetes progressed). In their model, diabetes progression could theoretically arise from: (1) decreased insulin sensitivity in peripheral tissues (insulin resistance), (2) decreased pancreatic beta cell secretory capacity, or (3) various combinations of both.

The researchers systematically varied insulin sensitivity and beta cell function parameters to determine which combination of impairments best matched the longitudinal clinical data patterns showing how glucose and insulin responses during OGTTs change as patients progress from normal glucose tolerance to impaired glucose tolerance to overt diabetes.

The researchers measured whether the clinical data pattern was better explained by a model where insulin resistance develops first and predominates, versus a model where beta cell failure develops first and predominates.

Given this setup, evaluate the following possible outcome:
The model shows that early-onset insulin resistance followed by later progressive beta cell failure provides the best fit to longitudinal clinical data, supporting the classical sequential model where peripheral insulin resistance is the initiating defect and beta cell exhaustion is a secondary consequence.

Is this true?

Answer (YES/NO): NO